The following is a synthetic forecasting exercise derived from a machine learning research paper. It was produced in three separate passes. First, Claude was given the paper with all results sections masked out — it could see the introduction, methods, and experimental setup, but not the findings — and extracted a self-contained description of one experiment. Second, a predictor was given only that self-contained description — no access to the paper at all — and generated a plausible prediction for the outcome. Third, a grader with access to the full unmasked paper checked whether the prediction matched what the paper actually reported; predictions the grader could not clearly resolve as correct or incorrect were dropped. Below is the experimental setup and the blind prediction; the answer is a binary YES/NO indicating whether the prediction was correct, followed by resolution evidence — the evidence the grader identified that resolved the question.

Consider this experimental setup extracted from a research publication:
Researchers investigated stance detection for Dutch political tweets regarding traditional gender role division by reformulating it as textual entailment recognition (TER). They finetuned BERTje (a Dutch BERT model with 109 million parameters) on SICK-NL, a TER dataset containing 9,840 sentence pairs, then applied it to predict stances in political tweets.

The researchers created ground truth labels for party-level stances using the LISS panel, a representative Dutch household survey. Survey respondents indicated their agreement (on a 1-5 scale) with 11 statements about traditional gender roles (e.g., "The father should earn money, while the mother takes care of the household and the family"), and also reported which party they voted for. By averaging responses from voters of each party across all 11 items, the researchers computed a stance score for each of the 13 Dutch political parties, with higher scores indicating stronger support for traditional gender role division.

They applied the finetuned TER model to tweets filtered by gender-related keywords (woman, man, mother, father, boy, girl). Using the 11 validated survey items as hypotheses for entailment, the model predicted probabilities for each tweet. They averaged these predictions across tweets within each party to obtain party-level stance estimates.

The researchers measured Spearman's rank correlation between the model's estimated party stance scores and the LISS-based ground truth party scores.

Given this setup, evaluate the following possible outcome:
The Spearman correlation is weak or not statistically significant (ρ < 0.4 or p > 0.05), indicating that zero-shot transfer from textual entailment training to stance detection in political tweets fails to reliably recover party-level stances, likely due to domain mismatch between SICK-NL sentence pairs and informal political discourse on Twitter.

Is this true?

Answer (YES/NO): YES